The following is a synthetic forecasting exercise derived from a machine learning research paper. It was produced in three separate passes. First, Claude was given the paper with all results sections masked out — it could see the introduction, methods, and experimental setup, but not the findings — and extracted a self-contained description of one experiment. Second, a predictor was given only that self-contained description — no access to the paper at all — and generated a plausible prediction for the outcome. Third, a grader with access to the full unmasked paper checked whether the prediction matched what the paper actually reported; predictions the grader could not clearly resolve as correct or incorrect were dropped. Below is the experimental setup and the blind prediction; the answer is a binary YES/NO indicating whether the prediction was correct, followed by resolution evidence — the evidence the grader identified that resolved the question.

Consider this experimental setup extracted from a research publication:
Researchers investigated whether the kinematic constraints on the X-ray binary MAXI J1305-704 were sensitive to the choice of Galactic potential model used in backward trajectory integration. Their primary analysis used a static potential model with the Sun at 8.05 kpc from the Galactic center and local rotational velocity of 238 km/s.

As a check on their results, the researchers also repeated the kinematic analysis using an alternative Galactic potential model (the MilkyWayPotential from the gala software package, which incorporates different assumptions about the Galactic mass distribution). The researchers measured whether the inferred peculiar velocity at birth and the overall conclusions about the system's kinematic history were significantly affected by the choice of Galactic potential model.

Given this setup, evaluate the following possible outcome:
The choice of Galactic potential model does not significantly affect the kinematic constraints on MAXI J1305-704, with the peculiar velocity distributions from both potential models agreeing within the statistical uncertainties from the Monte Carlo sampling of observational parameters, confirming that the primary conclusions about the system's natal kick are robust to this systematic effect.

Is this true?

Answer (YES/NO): YES